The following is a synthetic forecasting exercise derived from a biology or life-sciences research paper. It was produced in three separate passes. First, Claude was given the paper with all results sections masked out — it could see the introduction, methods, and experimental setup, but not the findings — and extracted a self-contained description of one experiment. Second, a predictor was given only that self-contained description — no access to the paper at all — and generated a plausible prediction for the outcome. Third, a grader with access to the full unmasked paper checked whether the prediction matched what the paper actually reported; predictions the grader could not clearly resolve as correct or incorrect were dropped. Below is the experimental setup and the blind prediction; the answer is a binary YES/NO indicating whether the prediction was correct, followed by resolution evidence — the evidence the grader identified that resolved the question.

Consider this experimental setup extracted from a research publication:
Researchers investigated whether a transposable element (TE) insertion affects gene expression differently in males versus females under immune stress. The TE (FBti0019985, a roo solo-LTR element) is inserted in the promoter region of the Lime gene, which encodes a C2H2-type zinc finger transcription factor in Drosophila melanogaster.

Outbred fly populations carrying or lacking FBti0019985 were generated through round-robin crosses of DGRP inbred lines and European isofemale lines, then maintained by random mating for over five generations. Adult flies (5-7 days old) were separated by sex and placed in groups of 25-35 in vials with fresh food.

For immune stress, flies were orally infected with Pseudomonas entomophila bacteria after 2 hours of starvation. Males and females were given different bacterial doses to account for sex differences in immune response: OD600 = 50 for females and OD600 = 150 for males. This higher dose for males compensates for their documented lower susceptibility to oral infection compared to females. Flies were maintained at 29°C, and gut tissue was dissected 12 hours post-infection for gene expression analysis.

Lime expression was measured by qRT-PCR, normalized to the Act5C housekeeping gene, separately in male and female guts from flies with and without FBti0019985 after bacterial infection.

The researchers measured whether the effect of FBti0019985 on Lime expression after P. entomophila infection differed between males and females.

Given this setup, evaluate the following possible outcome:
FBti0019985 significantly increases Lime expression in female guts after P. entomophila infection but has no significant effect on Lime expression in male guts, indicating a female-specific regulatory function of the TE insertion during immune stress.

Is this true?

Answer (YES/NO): NO